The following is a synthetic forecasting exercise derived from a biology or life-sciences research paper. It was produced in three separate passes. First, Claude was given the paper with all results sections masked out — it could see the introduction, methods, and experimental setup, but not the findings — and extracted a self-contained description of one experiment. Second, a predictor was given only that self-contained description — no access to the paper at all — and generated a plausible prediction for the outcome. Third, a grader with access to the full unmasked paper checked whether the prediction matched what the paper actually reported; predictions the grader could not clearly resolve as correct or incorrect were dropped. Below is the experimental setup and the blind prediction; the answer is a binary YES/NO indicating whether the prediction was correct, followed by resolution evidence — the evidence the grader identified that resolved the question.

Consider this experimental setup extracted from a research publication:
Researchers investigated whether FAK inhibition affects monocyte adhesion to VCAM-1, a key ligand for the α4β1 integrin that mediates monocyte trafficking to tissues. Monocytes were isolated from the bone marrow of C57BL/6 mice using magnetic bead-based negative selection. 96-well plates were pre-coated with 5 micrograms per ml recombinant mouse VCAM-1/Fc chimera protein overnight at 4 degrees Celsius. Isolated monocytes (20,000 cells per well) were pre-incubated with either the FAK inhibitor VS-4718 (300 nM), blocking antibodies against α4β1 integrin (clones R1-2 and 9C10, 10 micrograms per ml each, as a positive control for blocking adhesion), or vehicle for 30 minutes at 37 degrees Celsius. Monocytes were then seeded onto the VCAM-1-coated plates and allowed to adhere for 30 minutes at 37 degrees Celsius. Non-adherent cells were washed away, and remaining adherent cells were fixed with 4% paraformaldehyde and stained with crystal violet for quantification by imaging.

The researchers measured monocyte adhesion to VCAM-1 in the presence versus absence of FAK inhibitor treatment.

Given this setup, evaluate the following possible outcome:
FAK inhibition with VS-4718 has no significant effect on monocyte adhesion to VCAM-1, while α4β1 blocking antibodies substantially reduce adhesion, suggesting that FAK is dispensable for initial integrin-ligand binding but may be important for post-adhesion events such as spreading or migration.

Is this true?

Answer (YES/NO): NO